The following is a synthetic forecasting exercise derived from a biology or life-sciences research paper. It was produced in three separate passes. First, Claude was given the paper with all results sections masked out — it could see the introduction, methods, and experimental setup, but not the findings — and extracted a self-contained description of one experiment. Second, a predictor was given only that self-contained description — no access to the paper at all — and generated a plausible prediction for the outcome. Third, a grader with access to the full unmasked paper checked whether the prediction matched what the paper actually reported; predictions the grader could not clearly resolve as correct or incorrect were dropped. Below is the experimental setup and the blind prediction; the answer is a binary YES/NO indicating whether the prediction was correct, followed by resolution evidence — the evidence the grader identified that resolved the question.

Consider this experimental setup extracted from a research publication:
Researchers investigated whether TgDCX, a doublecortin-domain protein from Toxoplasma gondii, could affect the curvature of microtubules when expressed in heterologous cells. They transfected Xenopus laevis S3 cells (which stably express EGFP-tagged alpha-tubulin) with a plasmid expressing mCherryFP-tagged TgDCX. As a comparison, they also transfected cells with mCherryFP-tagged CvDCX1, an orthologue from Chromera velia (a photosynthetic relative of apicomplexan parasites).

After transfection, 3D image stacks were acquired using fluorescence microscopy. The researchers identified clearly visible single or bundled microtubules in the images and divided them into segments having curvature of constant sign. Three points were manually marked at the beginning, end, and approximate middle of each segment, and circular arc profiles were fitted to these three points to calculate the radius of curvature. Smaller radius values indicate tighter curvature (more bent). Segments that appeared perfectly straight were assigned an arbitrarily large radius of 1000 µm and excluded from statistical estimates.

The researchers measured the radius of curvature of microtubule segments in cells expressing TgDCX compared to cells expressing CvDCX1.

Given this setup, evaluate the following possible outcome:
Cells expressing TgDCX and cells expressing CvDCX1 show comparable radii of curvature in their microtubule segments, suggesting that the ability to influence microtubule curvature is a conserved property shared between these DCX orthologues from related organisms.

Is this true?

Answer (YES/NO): NO